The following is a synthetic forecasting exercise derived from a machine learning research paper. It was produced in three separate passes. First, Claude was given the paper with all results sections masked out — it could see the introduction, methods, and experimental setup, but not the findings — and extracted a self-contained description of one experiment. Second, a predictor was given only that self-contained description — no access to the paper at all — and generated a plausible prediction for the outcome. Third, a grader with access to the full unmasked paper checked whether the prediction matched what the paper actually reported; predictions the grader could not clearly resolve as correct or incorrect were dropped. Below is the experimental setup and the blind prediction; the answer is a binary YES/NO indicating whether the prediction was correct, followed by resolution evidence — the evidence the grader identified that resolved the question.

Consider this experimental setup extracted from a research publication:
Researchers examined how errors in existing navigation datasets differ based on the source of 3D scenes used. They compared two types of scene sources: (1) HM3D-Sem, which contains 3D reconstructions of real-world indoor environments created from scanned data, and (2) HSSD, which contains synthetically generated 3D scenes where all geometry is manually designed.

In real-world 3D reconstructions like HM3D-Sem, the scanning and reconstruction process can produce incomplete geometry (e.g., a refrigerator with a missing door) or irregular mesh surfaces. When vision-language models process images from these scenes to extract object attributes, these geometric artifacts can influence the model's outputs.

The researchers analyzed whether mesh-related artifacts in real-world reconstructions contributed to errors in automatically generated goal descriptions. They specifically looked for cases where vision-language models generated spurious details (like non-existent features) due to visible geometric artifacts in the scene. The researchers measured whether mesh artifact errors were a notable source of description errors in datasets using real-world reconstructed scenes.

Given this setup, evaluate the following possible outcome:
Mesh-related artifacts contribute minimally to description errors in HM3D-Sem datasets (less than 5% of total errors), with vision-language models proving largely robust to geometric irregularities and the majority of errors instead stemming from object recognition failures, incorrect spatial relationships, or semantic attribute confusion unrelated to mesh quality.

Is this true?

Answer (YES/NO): NO